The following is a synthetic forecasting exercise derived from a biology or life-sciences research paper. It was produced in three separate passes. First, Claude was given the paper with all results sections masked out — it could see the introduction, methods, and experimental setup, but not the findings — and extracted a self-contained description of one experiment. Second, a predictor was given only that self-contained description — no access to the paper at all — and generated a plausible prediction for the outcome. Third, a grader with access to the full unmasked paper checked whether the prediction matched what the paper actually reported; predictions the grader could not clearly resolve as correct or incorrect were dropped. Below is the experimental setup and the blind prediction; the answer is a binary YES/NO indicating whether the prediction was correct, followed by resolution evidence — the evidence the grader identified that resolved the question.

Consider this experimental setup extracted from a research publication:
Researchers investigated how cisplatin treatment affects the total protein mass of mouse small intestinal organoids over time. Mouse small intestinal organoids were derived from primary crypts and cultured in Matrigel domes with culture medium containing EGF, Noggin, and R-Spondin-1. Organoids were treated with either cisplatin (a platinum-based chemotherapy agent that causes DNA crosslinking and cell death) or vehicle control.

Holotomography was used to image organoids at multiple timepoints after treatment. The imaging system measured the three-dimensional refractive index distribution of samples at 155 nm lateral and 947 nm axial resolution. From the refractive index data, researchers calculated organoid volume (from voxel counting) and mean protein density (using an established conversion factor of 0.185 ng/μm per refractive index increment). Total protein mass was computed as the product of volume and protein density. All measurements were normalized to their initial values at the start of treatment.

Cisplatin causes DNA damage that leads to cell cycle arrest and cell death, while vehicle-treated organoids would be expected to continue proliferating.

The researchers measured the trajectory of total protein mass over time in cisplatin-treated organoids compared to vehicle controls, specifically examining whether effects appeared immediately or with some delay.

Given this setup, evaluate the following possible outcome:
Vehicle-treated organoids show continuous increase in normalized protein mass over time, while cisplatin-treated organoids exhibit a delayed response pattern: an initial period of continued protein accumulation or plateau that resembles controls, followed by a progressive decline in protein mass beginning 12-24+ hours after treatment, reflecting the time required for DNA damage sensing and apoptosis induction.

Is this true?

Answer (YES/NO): YES